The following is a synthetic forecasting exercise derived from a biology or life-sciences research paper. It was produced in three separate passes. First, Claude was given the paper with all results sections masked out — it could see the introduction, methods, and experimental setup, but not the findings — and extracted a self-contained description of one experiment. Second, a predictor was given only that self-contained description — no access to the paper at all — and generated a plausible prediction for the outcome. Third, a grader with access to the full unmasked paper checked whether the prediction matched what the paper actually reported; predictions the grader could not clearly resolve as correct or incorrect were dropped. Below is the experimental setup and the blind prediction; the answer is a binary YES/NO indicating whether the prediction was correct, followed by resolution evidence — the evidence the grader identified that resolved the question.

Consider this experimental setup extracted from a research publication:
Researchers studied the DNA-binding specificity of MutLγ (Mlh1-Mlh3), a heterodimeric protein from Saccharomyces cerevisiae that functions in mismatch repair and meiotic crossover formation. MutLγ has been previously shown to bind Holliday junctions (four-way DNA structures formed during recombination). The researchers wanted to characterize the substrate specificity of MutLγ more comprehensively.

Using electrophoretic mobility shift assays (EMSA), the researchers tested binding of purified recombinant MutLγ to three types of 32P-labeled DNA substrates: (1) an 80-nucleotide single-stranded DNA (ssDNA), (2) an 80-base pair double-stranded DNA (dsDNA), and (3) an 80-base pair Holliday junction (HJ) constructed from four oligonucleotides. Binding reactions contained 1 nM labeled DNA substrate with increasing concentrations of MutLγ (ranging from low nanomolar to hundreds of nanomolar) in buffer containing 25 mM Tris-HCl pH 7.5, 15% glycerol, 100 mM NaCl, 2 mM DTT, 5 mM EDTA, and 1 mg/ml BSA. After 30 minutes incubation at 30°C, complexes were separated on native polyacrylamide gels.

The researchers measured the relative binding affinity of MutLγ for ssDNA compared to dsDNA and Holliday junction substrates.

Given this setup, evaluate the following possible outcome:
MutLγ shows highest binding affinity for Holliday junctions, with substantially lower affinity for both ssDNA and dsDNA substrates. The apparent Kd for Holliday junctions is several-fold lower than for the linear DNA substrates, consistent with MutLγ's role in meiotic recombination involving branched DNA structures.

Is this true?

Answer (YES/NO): NO